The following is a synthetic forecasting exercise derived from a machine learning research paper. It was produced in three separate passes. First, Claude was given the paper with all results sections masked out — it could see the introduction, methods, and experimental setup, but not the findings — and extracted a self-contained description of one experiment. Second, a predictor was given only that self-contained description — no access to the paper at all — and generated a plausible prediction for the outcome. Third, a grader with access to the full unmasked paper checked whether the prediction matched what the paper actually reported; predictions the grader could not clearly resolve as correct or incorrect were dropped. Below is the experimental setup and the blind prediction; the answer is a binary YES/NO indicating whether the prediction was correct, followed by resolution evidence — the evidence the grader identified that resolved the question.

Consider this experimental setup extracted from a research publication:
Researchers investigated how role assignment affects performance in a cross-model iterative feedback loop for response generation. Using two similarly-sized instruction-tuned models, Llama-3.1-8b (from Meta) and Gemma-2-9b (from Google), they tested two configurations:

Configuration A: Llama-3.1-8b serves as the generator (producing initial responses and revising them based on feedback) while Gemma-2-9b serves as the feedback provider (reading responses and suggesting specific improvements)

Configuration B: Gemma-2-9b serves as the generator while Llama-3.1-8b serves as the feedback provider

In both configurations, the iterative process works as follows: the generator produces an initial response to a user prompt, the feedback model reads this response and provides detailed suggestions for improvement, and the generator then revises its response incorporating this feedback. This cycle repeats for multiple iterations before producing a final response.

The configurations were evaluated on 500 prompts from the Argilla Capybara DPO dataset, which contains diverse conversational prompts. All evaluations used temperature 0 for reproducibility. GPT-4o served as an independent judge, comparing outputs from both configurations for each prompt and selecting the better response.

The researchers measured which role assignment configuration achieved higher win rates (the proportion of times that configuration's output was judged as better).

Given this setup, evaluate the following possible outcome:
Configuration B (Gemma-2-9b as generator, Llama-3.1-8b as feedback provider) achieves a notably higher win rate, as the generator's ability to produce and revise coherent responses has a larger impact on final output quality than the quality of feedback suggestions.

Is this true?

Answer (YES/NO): NO